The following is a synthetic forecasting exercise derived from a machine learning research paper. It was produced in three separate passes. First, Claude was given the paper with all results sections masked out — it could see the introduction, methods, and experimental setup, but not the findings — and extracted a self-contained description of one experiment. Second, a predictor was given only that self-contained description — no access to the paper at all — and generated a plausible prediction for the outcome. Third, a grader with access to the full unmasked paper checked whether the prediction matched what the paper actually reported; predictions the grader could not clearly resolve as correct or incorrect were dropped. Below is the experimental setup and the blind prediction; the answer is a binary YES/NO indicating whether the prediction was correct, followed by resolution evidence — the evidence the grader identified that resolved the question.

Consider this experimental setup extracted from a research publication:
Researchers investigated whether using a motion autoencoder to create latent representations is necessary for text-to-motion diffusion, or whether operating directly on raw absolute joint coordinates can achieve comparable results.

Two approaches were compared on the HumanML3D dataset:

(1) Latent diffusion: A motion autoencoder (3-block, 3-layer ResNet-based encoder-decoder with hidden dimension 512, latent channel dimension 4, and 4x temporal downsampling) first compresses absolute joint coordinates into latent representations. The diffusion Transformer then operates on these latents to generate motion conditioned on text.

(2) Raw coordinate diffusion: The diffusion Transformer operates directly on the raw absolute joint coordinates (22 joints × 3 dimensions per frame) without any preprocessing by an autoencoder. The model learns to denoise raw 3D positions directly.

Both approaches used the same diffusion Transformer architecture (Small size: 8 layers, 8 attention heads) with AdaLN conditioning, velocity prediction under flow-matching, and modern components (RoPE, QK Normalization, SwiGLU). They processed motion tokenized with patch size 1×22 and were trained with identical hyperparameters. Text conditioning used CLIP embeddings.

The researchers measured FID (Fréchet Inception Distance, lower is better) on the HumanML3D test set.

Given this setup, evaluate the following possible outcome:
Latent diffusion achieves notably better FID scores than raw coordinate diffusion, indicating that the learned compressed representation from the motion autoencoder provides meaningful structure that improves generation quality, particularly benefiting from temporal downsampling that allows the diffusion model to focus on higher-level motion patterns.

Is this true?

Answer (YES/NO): YES